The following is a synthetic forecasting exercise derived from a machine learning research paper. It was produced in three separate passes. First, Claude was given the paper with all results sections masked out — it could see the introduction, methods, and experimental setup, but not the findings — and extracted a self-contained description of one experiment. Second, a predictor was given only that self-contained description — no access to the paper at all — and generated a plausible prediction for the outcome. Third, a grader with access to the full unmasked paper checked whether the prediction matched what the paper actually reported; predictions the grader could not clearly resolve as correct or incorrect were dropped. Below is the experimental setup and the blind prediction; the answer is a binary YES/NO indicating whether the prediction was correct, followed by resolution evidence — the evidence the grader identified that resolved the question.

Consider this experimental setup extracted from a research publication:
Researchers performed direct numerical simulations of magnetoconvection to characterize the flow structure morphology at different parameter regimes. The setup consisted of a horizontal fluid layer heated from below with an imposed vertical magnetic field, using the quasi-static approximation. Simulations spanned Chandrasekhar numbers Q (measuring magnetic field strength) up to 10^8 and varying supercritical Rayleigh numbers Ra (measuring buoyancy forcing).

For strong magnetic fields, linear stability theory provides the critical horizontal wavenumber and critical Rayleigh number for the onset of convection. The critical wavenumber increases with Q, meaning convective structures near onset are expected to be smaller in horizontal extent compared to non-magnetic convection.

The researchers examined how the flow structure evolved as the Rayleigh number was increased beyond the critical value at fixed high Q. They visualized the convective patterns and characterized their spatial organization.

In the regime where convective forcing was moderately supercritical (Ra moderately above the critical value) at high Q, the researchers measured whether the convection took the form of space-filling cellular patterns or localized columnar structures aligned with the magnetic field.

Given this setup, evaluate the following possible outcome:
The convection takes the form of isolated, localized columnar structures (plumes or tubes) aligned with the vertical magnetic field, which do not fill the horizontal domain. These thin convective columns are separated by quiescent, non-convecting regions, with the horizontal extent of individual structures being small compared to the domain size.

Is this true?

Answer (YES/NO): NO